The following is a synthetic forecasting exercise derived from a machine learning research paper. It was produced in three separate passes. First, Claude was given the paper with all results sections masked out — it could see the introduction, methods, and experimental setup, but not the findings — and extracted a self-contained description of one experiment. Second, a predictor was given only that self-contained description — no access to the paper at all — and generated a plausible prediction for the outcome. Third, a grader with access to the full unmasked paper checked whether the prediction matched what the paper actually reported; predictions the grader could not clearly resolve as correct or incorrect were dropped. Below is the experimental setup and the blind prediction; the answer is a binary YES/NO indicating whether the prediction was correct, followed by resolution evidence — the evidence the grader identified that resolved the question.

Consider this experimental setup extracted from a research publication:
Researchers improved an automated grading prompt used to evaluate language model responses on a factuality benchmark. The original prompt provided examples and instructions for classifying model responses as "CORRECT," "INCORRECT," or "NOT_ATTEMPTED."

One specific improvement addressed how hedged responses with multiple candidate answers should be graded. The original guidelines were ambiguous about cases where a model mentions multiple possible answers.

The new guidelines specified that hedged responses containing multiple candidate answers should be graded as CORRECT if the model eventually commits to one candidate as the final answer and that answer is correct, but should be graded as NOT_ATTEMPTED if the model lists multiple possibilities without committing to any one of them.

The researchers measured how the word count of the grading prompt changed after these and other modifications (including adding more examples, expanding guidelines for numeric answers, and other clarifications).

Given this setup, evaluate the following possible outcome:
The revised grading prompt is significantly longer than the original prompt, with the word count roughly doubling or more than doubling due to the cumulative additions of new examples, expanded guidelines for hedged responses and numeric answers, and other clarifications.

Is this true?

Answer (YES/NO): NO